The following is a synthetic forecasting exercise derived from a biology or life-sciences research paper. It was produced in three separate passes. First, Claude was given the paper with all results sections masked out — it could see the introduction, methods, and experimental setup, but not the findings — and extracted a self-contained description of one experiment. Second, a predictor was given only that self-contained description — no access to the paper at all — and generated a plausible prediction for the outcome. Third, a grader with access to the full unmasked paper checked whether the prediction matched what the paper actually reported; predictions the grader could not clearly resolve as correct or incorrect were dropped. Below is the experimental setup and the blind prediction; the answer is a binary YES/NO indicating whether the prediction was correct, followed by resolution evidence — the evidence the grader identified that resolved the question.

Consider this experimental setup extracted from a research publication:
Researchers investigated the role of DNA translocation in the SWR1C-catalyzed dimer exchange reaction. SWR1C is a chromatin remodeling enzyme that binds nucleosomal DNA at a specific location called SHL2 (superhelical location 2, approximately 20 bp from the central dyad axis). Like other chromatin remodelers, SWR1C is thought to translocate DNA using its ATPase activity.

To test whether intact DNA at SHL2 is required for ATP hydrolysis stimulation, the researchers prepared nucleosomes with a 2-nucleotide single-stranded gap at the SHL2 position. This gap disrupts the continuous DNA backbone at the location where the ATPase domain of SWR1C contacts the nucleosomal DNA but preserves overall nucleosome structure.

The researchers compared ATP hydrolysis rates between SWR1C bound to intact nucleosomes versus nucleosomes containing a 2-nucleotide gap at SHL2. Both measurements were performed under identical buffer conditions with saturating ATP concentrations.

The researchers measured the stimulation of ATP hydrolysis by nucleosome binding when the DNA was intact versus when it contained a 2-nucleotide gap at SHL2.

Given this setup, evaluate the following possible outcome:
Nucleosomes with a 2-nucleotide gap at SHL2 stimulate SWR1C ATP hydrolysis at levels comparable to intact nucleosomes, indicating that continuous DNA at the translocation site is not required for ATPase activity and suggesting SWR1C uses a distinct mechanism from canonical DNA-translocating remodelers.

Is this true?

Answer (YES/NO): NO